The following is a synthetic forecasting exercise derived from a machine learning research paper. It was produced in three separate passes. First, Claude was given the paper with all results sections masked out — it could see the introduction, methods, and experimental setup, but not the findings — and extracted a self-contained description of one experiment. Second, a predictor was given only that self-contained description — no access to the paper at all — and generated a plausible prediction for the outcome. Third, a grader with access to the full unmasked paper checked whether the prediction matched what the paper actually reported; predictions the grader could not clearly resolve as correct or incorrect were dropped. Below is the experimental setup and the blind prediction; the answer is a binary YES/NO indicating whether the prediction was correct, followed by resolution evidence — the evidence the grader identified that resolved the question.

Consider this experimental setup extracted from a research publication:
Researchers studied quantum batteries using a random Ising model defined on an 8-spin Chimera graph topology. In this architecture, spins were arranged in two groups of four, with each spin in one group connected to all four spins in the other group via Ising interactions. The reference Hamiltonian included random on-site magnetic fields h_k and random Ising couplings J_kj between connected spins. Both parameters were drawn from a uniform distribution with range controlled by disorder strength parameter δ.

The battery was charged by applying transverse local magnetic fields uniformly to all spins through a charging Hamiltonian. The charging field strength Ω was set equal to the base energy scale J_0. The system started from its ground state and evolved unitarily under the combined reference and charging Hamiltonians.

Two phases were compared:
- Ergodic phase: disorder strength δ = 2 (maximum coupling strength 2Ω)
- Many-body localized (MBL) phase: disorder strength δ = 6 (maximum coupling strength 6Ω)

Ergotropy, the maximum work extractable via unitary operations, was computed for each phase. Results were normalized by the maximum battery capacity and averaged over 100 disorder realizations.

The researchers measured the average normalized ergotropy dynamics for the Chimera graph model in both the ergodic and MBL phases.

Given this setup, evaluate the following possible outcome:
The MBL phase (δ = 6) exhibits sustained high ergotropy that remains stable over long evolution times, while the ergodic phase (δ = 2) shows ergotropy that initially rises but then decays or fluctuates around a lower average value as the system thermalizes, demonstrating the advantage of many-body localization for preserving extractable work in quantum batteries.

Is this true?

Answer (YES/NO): NO